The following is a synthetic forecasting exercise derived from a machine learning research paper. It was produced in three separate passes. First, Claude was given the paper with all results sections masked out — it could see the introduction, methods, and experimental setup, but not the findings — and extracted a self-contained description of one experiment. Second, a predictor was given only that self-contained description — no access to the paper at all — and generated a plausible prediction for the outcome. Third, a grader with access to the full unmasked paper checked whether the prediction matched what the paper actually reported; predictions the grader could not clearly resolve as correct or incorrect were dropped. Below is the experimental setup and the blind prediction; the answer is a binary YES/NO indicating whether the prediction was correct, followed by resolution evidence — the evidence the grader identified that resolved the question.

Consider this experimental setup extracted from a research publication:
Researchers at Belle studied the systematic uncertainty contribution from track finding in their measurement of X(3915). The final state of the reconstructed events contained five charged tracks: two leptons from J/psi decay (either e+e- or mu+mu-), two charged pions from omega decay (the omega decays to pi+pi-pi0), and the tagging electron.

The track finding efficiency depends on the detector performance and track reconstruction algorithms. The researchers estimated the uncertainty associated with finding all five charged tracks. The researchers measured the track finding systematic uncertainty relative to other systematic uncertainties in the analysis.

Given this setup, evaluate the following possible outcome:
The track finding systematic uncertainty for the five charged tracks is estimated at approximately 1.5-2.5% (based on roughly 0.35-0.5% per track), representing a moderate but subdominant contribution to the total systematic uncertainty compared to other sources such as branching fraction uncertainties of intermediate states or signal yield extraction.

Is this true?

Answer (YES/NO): YES